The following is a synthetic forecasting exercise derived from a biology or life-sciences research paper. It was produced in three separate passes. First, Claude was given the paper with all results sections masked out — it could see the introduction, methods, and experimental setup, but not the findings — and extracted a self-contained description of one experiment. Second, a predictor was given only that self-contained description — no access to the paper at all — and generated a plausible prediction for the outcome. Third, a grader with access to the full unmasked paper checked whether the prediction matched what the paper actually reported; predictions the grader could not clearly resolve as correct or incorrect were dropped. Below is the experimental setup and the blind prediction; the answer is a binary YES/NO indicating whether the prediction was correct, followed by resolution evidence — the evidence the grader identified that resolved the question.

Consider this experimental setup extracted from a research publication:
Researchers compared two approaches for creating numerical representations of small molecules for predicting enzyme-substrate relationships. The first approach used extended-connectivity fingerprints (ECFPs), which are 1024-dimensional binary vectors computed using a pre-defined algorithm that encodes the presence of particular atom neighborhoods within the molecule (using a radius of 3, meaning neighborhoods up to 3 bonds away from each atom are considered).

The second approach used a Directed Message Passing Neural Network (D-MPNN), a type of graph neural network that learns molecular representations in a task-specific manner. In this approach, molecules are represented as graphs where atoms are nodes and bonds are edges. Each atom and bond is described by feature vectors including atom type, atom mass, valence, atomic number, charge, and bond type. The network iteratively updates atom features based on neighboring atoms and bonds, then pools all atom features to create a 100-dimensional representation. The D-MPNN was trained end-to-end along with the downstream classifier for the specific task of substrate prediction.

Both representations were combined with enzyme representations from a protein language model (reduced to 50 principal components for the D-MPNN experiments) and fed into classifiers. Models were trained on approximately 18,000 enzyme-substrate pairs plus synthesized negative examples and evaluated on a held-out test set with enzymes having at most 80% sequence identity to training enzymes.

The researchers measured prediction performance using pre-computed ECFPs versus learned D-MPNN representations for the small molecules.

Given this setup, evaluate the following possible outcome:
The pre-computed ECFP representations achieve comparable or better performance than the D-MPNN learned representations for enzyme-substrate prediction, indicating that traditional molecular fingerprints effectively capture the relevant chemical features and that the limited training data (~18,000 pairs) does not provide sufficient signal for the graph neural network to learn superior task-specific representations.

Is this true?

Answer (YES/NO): NO